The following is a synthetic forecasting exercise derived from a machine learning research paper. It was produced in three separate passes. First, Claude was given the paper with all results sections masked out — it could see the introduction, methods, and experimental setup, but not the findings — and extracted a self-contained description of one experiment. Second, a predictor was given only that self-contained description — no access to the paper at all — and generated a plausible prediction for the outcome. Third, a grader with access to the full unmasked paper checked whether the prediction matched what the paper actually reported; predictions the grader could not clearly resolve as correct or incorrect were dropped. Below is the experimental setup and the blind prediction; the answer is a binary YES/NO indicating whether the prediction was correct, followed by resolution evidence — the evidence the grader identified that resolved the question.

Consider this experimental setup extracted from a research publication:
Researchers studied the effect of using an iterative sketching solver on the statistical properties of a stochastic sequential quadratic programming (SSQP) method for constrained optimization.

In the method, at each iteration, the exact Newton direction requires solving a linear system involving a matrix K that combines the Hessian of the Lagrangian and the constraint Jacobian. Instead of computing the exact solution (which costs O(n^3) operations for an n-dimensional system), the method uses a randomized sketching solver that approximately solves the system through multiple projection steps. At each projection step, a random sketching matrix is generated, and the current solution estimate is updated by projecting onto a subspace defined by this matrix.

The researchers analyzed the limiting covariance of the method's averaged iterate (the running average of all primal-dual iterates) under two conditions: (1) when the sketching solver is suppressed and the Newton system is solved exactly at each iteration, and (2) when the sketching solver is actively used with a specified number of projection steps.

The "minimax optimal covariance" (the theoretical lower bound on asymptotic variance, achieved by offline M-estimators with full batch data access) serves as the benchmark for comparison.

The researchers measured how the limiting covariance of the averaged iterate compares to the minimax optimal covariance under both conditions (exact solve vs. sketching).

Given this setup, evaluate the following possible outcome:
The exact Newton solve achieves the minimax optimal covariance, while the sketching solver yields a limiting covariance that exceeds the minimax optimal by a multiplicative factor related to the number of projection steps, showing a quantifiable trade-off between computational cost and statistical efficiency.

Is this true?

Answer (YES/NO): NO